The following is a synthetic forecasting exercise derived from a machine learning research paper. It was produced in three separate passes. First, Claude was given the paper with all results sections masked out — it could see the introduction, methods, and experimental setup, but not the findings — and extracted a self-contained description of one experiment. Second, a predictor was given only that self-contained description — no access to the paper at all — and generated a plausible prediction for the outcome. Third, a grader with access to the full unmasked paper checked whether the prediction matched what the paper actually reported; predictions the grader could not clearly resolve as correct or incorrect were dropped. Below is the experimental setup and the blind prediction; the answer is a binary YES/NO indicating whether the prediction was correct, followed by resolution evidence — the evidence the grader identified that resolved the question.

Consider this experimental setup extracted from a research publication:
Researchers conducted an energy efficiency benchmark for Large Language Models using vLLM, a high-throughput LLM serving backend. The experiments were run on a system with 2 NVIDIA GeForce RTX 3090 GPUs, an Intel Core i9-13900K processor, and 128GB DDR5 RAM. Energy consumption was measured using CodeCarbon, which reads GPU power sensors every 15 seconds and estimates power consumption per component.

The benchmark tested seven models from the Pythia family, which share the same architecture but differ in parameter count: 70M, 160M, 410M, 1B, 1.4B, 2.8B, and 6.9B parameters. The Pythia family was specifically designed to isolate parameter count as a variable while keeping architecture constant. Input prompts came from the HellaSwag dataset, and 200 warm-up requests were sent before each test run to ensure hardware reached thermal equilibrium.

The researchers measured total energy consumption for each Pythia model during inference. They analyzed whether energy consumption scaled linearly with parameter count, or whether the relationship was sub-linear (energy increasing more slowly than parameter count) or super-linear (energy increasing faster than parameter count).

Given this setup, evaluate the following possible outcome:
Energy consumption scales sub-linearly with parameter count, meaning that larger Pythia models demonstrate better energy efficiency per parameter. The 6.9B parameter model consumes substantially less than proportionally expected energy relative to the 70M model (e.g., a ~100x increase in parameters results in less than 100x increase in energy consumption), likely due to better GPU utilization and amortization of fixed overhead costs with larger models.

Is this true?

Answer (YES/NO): NO